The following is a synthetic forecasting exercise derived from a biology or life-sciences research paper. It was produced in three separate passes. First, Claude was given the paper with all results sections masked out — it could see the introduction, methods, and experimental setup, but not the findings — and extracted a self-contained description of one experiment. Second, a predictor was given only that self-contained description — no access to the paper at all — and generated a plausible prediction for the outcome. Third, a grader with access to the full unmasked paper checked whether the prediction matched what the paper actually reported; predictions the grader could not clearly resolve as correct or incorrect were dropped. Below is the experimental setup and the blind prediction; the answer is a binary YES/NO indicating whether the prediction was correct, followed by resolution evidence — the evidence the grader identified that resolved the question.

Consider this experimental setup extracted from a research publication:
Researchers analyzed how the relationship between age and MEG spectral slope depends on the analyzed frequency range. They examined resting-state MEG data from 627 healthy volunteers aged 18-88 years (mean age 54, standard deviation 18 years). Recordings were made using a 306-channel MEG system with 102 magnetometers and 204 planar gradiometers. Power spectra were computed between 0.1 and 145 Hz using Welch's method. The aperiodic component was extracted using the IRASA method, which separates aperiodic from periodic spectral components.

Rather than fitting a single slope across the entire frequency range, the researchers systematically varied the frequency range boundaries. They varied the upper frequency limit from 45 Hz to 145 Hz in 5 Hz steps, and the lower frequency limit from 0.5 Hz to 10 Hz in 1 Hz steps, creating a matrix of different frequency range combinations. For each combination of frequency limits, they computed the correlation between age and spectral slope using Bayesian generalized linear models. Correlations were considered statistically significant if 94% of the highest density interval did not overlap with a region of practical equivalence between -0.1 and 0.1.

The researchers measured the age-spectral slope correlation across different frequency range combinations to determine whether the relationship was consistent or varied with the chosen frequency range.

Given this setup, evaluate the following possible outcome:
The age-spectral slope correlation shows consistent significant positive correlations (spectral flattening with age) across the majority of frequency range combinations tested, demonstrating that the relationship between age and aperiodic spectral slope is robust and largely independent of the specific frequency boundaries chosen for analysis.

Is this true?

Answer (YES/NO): NO